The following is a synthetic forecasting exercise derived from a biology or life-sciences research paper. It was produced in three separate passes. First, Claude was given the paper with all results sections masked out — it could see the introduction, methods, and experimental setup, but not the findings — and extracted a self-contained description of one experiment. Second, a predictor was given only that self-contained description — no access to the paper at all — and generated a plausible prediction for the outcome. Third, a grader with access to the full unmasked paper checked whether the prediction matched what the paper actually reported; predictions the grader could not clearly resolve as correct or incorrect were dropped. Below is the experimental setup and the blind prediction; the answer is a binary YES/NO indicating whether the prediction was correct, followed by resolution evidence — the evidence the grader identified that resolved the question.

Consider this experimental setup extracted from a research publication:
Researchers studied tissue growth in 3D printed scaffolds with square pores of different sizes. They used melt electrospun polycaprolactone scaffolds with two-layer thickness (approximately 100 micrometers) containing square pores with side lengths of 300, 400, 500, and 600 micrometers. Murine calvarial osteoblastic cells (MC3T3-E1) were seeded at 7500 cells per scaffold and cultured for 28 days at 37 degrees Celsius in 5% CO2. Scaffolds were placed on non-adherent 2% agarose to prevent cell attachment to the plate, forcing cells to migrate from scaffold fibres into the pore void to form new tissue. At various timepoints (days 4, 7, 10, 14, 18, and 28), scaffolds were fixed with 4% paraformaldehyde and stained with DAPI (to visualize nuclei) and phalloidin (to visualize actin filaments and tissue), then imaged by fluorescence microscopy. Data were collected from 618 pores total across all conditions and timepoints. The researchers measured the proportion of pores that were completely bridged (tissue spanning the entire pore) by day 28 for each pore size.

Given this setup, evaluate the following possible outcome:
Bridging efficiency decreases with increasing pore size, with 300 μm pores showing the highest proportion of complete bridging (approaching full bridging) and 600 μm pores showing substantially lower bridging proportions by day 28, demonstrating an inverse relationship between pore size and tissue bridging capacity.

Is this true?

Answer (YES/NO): NO